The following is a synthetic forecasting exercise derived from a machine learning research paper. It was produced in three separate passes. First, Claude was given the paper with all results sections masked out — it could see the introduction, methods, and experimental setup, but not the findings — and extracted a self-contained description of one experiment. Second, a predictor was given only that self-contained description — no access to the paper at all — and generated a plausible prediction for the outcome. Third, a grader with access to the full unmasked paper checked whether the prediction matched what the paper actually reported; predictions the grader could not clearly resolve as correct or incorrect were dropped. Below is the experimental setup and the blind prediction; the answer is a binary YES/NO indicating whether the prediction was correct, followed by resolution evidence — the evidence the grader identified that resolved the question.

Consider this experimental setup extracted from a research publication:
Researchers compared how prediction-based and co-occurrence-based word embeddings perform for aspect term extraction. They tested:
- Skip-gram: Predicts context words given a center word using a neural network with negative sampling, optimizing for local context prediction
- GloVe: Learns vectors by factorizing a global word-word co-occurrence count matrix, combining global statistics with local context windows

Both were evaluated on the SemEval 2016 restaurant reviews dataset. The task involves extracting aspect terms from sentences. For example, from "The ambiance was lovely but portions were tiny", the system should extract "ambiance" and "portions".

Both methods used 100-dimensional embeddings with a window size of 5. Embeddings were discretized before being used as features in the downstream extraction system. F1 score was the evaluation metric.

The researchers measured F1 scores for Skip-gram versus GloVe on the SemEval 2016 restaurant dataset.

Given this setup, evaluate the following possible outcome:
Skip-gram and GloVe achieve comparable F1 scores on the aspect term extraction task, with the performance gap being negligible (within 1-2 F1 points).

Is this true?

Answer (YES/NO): NO